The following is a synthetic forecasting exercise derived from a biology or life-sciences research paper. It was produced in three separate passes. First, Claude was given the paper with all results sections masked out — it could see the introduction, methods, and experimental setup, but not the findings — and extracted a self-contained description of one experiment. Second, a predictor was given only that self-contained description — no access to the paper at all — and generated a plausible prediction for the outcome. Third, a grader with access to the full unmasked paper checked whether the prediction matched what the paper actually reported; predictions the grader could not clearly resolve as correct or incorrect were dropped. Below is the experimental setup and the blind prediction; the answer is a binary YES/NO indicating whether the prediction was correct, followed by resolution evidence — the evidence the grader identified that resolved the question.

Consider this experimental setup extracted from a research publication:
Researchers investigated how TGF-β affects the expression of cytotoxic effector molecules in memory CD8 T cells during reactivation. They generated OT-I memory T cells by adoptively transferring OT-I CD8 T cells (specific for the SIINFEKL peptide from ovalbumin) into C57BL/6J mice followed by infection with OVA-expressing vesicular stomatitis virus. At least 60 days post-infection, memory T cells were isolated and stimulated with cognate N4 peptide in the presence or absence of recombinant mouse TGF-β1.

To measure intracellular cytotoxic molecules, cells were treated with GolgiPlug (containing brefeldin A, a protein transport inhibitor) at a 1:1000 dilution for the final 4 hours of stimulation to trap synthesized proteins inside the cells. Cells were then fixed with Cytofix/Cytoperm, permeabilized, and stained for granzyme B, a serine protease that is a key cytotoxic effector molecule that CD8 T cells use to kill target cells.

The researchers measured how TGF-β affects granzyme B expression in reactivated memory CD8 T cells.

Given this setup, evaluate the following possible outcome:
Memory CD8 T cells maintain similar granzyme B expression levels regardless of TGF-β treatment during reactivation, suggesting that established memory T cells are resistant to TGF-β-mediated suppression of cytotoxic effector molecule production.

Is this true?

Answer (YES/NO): NO